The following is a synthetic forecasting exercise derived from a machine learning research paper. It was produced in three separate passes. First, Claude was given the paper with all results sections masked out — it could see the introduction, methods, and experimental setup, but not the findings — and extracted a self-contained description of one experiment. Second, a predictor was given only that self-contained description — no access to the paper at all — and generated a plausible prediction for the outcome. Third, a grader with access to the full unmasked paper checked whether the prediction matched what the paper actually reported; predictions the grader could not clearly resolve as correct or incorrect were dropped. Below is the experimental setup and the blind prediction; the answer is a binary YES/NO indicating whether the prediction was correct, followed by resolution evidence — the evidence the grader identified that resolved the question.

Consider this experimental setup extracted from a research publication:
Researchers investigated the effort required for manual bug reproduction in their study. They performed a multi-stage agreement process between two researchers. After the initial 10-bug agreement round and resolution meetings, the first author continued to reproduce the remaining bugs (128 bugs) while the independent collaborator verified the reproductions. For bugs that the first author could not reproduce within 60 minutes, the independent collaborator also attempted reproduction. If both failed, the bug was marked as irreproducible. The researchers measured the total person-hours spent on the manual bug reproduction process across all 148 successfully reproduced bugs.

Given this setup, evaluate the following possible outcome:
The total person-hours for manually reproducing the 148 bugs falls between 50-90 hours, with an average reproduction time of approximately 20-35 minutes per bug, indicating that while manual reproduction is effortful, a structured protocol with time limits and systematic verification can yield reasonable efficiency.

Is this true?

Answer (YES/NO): NO